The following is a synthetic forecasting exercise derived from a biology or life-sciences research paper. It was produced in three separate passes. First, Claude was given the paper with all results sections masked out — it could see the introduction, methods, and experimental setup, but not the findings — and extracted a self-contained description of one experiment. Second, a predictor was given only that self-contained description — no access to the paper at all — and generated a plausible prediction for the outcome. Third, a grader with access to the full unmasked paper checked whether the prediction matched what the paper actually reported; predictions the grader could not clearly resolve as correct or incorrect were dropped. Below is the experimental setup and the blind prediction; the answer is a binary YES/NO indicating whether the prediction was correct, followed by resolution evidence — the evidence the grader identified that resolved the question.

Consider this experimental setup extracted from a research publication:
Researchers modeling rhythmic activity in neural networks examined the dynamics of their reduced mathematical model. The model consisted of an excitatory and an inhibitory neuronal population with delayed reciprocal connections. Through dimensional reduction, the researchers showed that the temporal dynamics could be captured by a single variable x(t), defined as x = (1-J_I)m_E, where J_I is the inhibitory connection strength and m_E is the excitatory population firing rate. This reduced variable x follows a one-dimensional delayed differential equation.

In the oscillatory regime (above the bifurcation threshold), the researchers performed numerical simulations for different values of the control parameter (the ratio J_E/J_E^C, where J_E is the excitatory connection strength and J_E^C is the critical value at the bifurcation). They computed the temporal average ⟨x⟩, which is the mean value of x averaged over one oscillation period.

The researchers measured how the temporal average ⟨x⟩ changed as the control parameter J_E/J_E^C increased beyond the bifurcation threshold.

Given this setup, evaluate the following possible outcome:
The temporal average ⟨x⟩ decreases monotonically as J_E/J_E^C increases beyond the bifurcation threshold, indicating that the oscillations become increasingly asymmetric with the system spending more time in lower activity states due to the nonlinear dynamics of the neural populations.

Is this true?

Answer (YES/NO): YES